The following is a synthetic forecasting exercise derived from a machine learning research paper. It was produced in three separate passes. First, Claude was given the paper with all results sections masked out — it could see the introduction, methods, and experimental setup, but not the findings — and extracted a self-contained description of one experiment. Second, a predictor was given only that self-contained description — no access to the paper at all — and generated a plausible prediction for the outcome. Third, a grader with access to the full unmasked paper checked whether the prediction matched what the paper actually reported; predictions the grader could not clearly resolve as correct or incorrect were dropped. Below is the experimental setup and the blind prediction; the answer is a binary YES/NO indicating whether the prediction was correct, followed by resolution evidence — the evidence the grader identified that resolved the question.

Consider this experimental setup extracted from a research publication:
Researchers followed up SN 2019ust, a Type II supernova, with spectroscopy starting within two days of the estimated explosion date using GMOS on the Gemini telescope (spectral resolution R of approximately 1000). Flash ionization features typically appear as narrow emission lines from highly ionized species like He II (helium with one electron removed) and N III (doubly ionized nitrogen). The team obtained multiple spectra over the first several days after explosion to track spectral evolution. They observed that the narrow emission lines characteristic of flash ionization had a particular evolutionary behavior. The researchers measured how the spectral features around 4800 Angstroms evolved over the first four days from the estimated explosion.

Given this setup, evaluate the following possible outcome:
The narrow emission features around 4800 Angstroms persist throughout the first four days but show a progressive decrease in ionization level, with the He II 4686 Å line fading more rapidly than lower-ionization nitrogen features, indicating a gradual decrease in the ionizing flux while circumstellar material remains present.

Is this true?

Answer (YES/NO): NO